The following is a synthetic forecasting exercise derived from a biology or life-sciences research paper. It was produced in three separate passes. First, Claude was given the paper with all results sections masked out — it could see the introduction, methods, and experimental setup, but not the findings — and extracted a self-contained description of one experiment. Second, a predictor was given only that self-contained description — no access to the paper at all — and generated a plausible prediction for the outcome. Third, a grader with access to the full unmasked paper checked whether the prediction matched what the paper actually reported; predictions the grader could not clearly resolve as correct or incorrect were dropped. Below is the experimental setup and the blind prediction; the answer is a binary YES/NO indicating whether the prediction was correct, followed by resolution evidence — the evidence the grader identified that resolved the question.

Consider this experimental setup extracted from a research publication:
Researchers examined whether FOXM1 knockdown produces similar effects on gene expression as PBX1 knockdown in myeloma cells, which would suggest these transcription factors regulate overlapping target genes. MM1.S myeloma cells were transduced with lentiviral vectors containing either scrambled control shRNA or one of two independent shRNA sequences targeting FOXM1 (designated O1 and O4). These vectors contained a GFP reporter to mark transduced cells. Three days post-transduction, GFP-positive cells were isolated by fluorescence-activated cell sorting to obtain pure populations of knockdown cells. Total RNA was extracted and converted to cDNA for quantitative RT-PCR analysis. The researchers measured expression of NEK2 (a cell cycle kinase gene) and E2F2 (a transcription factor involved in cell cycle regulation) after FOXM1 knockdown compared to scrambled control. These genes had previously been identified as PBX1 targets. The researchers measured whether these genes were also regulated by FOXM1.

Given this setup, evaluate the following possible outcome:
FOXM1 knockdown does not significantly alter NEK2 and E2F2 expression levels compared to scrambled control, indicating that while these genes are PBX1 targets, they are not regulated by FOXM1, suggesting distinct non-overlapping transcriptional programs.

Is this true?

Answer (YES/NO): NO